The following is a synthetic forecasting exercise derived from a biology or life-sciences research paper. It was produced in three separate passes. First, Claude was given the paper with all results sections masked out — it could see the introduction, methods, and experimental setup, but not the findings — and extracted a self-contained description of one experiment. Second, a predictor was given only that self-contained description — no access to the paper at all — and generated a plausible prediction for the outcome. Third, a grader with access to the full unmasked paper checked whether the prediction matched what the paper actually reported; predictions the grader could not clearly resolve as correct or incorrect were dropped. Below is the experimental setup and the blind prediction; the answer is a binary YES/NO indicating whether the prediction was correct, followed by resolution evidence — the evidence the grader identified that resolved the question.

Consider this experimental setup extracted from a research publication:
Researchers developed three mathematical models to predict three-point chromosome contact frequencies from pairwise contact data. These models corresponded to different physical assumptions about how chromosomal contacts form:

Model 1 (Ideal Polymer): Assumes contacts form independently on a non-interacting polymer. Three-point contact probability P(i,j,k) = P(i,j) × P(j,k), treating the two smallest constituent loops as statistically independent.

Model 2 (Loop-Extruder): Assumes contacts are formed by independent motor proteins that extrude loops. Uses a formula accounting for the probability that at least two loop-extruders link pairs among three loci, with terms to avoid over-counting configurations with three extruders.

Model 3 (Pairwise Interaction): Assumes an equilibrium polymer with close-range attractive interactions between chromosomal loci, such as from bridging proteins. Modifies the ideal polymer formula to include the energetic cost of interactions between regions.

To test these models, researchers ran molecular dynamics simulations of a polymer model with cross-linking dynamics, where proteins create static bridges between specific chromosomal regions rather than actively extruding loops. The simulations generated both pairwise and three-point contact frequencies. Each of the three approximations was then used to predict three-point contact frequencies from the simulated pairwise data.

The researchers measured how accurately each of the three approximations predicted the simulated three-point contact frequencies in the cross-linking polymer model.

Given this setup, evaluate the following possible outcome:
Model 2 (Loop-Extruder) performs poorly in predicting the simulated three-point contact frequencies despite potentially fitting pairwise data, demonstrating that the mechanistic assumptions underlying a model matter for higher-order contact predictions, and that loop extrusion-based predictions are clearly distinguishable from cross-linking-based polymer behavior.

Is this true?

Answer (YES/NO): YES